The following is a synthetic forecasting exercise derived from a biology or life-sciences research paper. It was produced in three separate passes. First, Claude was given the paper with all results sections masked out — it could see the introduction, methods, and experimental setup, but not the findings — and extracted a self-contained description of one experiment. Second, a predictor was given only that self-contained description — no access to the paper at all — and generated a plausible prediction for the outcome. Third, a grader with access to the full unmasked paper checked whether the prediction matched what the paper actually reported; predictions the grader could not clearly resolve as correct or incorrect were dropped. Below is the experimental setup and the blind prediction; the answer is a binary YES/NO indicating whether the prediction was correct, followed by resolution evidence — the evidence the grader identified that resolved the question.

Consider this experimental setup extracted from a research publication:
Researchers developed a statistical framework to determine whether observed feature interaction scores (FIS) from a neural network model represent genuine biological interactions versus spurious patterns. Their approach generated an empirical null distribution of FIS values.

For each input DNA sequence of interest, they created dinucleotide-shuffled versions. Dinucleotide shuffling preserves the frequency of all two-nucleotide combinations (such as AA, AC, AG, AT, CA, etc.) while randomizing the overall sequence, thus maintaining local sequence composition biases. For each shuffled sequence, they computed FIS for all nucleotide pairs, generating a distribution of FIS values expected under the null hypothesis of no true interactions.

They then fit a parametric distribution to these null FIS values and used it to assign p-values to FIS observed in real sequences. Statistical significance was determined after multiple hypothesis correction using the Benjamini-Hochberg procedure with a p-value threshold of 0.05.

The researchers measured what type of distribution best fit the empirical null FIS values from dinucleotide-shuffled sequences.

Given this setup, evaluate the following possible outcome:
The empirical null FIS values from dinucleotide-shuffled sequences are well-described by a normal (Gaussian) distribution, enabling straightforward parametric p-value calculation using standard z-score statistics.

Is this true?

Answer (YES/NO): YES